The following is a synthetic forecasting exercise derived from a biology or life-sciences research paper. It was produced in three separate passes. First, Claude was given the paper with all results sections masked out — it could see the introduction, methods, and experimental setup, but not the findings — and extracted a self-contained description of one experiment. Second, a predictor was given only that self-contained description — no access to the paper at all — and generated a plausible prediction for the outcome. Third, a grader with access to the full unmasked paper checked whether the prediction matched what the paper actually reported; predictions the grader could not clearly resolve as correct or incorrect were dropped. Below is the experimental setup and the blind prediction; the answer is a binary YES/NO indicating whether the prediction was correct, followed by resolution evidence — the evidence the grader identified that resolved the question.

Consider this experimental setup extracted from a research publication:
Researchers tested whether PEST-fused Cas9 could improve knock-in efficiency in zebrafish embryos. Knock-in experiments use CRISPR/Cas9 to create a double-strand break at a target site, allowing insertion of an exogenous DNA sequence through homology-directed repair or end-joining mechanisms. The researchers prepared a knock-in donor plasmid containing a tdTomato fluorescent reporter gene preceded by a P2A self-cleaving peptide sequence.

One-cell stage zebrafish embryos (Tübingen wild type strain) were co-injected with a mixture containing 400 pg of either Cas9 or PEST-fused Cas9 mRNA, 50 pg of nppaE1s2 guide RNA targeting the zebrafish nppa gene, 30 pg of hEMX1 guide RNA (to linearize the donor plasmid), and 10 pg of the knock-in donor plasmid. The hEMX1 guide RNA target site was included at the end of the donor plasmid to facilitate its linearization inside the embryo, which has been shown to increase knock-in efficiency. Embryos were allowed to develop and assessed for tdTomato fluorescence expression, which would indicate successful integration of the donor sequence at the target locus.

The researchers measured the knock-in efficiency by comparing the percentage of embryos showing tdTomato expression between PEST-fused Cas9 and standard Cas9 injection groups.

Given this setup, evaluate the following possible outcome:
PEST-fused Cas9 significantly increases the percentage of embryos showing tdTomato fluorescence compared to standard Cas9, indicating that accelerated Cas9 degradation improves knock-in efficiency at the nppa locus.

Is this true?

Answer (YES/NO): YES